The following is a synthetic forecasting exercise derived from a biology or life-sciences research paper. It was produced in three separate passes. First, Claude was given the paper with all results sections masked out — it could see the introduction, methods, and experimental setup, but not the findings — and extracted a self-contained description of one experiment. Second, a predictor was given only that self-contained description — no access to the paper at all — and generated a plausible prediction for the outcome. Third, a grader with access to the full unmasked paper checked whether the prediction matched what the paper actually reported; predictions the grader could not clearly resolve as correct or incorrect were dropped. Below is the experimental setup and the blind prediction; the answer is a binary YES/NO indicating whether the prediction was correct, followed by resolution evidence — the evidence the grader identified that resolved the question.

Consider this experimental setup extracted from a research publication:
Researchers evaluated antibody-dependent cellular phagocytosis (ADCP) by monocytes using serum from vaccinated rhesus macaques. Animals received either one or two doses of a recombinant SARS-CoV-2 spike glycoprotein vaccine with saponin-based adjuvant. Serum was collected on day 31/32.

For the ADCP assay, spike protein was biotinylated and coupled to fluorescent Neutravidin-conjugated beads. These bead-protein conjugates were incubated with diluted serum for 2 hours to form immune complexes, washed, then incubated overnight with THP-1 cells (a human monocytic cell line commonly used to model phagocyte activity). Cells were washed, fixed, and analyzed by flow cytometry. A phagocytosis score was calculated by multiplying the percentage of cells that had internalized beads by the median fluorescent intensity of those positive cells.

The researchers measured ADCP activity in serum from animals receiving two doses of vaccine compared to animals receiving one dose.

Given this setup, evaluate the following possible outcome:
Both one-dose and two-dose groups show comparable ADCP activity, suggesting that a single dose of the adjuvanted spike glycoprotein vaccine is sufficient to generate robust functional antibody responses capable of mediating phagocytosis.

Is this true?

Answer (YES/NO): NO